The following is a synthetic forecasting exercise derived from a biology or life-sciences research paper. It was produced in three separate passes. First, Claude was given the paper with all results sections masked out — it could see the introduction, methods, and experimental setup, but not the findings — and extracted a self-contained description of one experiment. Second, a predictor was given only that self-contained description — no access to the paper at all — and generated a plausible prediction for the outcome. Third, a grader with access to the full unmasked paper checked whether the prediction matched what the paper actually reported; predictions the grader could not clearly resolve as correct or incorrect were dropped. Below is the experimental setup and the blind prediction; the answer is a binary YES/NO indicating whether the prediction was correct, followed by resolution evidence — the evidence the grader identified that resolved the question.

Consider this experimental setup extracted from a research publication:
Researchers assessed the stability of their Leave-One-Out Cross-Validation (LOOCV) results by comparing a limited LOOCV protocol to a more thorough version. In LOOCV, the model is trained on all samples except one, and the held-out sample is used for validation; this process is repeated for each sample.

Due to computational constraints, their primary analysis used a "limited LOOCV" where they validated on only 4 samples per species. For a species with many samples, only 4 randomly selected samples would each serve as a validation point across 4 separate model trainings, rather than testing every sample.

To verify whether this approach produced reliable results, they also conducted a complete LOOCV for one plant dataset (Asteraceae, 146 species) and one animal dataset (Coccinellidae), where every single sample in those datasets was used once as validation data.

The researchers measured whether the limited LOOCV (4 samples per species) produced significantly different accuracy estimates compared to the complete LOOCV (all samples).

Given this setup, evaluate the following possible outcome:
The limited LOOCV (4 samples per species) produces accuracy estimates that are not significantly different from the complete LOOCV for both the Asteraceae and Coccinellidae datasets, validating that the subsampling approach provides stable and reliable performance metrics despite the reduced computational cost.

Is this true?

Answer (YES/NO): YES